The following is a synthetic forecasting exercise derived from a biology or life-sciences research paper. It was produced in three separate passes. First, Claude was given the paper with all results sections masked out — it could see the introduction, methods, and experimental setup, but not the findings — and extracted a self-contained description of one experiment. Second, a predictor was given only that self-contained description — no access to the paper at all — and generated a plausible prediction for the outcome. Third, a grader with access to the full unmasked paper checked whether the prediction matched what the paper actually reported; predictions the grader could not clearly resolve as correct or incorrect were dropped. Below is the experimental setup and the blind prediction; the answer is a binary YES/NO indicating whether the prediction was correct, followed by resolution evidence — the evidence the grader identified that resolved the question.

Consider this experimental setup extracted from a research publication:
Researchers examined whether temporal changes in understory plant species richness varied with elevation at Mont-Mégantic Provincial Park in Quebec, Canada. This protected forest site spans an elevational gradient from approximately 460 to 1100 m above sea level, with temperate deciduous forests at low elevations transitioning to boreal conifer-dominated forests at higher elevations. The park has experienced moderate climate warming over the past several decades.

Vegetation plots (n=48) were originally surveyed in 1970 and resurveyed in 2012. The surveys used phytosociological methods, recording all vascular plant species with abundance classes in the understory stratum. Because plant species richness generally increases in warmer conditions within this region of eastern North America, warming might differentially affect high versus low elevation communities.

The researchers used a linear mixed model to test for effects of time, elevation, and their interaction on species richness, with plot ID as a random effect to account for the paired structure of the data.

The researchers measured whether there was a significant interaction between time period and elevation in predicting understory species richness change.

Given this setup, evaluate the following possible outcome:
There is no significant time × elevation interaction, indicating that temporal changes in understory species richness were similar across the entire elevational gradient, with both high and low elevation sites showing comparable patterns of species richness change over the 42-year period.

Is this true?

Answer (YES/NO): YES